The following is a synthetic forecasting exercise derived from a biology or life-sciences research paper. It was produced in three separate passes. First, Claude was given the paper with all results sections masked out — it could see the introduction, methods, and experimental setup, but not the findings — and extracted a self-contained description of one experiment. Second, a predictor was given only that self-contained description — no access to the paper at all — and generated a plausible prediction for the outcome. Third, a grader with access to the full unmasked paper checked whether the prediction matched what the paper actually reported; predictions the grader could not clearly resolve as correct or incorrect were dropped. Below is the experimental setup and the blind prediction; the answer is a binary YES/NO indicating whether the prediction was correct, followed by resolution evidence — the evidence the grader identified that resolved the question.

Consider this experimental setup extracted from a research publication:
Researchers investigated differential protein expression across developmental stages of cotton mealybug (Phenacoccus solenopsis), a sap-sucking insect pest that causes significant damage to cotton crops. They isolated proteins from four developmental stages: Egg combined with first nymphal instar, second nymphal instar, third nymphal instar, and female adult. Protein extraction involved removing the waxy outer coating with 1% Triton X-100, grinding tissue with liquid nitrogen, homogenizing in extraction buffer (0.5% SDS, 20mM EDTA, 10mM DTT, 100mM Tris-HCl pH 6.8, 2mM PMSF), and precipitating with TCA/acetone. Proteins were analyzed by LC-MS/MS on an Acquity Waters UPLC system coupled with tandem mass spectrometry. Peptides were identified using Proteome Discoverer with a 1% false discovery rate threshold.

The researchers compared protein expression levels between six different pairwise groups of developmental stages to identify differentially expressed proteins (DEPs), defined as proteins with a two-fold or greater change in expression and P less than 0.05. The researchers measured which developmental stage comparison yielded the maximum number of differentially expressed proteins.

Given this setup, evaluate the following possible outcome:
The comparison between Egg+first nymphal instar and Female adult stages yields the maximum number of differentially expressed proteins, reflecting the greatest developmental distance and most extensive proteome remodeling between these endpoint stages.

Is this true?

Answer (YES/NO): NO